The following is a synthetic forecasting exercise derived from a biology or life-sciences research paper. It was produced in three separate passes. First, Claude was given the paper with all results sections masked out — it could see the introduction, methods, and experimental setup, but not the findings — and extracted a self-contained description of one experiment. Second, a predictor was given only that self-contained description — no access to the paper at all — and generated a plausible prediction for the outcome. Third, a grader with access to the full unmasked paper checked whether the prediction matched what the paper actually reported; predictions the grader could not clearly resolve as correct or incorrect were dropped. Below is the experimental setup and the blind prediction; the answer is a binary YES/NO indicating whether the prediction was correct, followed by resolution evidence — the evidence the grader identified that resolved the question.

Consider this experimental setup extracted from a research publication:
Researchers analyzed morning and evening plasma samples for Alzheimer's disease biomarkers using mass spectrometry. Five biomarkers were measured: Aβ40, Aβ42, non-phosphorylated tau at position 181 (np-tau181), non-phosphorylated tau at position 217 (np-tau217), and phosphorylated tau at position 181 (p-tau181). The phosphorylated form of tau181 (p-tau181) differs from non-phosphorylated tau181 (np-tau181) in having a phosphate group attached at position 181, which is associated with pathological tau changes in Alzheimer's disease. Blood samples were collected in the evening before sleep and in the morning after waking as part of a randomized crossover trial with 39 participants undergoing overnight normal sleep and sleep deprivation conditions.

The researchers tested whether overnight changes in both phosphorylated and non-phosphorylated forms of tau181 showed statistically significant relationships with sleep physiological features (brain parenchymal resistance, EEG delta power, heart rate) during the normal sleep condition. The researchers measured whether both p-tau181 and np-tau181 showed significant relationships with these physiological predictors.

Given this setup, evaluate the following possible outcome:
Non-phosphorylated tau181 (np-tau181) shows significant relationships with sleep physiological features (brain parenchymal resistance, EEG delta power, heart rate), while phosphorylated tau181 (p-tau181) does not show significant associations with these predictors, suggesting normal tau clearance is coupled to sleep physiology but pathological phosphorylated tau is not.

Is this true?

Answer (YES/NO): NO